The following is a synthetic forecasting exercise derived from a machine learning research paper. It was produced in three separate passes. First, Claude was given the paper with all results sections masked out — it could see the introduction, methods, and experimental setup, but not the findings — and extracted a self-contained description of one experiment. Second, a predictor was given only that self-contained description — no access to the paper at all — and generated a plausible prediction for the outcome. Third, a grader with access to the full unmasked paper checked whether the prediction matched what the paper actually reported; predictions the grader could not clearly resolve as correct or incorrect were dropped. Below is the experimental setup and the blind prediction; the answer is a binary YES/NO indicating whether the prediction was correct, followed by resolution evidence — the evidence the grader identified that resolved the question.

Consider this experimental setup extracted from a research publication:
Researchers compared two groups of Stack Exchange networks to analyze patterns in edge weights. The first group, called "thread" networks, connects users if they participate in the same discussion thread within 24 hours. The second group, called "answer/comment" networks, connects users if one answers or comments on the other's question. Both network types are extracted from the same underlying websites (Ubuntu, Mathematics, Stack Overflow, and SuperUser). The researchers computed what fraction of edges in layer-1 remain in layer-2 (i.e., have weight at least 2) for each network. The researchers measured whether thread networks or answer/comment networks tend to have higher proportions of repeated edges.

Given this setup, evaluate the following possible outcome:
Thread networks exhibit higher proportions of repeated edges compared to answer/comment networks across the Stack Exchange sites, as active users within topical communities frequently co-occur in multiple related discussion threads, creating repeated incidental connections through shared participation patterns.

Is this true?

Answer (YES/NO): NO